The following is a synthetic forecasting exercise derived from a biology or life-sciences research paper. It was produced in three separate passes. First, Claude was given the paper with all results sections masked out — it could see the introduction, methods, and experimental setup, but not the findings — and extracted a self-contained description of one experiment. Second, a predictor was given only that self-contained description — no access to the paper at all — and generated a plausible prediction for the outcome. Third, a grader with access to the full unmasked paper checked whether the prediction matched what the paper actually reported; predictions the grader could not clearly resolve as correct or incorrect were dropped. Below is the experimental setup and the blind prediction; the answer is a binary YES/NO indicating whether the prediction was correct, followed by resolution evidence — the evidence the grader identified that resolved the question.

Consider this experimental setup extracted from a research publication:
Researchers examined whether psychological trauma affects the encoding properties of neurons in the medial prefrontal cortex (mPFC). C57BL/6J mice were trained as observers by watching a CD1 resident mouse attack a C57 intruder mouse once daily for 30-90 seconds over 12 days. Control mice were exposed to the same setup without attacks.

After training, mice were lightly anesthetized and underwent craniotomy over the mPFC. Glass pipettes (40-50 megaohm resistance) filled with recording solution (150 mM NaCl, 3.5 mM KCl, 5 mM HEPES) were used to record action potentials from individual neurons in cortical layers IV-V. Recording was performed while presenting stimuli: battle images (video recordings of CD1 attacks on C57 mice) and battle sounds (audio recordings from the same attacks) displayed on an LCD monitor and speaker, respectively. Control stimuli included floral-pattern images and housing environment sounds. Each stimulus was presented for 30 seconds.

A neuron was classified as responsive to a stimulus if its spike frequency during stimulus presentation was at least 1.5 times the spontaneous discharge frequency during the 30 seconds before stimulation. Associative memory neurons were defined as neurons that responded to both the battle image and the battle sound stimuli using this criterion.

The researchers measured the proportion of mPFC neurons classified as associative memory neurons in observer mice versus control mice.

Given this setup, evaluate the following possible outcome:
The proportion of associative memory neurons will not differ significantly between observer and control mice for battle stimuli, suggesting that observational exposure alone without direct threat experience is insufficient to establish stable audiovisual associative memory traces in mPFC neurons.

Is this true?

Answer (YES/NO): NO